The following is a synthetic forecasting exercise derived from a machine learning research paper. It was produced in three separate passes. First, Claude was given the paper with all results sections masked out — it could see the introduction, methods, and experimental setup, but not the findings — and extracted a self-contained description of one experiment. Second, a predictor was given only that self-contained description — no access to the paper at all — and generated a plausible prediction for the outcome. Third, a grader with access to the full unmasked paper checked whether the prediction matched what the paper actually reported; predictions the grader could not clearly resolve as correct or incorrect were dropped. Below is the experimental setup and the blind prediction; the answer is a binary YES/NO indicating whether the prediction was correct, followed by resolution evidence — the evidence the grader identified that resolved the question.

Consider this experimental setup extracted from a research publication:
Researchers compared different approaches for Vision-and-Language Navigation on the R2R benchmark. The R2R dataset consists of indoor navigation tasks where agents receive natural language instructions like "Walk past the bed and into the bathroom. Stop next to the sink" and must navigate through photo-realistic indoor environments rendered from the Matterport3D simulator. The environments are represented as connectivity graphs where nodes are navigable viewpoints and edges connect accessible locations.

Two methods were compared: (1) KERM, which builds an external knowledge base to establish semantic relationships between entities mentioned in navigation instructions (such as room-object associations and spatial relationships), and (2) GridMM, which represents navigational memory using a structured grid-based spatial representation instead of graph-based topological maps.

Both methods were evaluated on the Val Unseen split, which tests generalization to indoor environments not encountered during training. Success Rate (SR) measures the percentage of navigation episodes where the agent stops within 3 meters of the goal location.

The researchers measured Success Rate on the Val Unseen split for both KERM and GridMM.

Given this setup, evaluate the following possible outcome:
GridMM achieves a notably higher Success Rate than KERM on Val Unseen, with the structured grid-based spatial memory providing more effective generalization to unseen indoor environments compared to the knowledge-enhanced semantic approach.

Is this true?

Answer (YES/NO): YES